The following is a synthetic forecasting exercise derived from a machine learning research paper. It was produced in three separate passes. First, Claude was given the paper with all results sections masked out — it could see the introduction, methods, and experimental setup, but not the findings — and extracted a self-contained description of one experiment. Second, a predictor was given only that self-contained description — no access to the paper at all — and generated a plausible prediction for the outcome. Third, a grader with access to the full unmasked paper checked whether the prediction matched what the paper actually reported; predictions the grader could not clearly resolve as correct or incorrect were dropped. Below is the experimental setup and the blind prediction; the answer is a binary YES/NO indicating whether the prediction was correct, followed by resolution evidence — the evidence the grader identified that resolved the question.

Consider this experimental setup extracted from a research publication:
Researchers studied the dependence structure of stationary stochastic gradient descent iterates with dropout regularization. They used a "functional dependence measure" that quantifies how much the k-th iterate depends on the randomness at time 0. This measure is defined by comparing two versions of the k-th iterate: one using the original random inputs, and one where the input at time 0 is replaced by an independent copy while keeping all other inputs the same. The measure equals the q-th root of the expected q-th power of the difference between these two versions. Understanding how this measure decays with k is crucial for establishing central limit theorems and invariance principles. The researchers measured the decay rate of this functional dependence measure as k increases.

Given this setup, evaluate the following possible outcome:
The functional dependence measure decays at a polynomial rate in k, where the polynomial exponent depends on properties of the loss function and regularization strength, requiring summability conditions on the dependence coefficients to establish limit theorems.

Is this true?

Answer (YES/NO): NO